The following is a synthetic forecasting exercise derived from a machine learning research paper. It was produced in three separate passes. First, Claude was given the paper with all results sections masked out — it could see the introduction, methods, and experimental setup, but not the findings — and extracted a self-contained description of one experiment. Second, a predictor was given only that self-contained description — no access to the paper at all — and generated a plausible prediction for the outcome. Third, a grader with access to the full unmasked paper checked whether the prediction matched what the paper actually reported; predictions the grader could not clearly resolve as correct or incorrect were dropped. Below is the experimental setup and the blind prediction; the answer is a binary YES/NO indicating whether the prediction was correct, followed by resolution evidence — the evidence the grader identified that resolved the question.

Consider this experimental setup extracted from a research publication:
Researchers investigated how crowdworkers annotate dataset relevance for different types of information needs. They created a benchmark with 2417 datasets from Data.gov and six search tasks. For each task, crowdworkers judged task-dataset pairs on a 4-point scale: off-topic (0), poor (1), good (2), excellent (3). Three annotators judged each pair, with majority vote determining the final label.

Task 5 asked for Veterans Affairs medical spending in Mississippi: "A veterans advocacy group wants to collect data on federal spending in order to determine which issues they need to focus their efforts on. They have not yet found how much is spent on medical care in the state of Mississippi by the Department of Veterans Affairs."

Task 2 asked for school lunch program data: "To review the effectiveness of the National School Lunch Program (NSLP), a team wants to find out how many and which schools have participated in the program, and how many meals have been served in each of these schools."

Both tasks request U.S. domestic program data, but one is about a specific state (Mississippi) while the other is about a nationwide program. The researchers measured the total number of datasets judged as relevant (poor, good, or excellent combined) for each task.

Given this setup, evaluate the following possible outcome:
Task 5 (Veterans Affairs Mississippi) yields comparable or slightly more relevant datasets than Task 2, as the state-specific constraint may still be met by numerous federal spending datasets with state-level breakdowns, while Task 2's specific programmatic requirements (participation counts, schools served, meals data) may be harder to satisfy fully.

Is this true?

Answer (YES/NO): NO